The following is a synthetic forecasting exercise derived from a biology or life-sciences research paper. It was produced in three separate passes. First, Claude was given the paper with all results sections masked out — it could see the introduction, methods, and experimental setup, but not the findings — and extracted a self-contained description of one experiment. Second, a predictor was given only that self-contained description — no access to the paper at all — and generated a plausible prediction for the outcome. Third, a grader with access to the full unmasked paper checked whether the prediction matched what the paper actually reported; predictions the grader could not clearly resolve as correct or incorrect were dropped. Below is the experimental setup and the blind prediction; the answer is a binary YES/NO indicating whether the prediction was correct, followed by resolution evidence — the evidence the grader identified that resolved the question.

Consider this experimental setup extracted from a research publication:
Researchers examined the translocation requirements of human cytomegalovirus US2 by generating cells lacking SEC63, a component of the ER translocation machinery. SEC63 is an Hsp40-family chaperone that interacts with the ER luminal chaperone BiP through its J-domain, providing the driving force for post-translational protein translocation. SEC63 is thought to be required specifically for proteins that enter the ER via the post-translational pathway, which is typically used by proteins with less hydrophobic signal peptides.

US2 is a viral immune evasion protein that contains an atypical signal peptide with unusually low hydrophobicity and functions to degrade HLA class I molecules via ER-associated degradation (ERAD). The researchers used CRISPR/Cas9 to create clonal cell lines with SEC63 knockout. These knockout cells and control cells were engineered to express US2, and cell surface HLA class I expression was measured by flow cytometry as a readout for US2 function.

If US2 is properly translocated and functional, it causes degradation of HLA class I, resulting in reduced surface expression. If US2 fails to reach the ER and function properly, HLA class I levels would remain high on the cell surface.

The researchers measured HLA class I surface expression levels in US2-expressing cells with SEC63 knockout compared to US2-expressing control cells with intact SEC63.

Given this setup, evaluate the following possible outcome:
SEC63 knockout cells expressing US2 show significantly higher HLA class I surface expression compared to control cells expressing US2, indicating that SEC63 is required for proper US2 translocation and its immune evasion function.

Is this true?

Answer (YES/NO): YES